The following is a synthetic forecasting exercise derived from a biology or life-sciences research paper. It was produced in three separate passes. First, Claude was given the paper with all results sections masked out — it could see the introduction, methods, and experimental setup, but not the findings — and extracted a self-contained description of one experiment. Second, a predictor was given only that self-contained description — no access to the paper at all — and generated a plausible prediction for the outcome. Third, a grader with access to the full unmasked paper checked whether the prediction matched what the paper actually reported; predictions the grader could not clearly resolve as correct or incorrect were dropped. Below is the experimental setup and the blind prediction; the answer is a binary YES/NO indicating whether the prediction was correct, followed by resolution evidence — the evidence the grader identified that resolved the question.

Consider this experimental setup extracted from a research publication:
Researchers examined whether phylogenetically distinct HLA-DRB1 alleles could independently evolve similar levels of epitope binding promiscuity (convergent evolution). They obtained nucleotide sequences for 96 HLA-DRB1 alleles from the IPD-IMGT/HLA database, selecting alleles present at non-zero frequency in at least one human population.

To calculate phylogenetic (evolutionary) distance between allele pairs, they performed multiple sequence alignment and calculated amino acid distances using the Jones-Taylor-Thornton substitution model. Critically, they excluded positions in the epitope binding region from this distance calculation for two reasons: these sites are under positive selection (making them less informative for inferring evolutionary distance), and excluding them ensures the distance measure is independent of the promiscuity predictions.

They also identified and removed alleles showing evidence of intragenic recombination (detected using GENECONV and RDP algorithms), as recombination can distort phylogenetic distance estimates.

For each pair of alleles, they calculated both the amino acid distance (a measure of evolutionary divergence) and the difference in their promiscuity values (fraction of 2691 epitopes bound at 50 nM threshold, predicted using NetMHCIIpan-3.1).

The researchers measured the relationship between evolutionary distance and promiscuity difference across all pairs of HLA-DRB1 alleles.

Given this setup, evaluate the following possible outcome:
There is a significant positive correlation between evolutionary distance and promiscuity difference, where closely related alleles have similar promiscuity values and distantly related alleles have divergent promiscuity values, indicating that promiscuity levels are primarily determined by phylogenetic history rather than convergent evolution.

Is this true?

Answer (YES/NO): NO